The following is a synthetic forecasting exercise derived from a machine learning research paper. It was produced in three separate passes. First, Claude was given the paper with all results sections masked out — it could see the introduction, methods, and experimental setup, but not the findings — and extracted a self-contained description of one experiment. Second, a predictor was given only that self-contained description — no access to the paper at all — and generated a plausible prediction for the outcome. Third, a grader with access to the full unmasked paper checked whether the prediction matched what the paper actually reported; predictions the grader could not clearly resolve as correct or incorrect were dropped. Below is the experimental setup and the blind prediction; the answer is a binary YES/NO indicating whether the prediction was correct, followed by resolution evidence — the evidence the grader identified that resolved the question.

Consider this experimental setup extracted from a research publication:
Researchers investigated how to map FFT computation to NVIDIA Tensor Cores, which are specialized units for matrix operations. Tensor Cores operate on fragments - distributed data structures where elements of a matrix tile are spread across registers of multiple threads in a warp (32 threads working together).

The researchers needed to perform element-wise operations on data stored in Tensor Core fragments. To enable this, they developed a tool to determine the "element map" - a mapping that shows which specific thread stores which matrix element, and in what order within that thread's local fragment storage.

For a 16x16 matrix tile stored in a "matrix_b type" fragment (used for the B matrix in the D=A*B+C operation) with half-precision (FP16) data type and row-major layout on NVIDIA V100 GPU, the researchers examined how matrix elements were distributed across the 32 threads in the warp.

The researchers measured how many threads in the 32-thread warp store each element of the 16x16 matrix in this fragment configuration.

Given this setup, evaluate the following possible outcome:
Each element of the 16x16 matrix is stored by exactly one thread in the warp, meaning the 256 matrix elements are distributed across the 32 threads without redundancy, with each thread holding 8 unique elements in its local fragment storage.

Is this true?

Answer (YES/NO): NO